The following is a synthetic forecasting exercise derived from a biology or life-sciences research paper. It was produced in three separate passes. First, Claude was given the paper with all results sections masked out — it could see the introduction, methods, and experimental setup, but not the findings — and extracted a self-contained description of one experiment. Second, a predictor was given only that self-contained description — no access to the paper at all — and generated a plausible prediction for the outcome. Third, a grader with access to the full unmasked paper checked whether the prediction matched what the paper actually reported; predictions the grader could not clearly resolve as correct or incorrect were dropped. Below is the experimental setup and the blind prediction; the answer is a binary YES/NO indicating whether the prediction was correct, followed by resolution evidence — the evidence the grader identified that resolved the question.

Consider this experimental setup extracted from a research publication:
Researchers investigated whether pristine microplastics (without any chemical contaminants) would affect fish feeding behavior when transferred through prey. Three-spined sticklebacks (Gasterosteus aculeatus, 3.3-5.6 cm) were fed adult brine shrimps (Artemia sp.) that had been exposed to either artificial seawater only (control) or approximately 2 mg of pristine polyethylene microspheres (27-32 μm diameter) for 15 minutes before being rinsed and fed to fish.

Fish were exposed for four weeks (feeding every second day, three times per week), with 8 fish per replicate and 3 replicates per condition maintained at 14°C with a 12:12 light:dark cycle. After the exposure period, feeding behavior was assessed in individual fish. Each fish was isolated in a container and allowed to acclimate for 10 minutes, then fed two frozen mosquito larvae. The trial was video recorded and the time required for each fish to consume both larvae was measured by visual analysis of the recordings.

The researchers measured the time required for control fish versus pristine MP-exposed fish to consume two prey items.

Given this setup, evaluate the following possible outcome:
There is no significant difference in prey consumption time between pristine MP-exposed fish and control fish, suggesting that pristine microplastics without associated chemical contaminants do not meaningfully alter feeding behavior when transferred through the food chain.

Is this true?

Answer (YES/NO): YES